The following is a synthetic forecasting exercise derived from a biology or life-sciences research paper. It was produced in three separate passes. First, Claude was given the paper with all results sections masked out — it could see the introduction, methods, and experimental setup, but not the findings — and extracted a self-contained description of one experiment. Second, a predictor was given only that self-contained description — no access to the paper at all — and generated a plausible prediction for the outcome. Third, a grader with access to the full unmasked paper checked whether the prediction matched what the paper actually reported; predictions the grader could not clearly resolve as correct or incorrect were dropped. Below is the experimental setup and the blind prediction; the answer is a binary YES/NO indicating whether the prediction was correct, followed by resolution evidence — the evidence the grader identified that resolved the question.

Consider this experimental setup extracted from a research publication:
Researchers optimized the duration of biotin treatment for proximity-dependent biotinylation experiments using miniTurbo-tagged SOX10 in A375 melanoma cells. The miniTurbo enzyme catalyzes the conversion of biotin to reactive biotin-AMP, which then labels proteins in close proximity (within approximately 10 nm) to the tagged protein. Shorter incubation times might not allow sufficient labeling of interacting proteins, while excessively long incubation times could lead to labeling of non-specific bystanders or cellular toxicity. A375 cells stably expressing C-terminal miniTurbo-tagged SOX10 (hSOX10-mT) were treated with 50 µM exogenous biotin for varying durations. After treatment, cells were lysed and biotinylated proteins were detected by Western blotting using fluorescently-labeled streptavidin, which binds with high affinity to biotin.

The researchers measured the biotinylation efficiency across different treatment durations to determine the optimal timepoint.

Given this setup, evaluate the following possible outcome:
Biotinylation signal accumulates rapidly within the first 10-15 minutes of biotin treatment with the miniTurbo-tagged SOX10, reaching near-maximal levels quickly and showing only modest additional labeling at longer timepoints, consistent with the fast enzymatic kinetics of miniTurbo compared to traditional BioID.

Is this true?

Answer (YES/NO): NO